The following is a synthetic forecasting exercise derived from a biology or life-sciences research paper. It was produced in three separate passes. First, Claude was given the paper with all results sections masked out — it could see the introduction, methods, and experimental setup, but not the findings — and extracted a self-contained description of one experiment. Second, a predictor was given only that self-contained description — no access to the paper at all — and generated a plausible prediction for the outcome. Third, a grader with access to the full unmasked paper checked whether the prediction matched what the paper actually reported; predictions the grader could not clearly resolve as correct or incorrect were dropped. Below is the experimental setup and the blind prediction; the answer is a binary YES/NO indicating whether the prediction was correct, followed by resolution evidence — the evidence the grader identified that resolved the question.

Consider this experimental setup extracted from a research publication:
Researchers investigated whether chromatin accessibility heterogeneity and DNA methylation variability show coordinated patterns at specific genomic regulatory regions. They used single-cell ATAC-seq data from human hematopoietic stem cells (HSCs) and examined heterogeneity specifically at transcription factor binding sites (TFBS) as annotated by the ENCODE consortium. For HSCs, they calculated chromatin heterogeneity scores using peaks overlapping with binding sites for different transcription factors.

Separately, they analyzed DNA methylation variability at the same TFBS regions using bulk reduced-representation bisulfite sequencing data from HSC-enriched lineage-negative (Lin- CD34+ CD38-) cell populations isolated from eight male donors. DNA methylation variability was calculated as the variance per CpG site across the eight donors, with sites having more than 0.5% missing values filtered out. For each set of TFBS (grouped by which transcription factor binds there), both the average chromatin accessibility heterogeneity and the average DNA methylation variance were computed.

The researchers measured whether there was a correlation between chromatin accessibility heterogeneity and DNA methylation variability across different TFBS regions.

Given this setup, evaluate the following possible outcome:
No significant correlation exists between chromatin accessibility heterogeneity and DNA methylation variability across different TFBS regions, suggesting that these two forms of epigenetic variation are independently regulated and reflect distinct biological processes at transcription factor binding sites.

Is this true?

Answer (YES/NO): NO